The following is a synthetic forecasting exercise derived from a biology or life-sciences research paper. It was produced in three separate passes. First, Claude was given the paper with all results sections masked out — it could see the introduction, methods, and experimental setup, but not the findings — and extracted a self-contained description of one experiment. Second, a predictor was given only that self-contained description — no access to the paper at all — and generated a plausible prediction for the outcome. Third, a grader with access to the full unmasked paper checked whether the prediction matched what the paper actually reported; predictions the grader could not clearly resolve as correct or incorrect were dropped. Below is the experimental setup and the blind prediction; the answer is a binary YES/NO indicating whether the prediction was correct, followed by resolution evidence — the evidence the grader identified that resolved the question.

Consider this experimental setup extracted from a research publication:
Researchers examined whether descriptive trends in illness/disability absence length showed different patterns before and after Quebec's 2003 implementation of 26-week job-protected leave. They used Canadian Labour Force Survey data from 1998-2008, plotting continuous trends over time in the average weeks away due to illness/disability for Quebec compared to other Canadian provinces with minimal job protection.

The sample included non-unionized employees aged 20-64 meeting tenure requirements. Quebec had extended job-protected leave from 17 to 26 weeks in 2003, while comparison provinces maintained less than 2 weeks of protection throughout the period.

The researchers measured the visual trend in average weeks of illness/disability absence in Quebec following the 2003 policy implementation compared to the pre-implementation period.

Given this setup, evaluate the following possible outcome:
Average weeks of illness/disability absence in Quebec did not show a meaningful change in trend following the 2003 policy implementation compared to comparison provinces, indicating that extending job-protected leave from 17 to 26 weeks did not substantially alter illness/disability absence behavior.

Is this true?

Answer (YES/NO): NO